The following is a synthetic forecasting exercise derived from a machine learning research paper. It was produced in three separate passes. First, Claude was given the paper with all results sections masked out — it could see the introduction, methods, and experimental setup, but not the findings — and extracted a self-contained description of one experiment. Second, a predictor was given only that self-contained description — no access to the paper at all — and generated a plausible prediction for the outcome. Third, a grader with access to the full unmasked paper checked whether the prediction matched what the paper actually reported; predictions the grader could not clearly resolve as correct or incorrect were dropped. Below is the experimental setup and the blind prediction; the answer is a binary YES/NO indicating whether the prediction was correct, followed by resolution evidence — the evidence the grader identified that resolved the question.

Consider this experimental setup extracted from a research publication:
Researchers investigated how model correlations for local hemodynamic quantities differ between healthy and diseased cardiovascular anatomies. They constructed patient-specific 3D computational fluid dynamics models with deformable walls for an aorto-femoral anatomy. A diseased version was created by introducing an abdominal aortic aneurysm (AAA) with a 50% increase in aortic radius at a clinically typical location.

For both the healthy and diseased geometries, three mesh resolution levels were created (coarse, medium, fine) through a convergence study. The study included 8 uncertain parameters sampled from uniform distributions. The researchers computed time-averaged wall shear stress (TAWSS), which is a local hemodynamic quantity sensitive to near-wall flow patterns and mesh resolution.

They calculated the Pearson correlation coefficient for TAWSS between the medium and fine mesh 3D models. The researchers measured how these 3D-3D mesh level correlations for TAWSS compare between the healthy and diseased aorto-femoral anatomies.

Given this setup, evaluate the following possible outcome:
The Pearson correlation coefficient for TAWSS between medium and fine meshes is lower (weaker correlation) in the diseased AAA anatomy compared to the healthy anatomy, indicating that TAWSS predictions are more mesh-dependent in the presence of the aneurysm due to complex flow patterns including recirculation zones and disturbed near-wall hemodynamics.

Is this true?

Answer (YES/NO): YES